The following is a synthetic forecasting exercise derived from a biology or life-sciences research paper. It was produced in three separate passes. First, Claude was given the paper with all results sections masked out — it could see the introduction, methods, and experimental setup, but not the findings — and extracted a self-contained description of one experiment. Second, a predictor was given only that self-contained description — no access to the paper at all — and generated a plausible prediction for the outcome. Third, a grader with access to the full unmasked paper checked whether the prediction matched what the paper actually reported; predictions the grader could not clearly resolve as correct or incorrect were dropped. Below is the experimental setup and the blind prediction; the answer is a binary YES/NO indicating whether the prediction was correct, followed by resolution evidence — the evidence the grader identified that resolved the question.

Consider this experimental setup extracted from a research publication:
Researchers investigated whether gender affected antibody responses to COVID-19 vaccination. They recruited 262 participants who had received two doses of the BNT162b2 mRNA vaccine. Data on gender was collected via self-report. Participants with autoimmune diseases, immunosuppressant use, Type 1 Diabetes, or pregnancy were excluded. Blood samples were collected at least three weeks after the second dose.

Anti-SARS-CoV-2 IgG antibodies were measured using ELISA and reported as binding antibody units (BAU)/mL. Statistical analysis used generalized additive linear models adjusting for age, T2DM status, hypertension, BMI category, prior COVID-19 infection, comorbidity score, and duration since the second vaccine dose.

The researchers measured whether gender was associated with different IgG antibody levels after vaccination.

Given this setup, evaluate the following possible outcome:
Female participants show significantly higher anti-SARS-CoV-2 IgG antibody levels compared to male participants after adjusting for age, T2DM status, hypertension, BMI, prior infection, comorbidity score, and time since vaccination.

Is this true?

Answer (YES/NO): NO